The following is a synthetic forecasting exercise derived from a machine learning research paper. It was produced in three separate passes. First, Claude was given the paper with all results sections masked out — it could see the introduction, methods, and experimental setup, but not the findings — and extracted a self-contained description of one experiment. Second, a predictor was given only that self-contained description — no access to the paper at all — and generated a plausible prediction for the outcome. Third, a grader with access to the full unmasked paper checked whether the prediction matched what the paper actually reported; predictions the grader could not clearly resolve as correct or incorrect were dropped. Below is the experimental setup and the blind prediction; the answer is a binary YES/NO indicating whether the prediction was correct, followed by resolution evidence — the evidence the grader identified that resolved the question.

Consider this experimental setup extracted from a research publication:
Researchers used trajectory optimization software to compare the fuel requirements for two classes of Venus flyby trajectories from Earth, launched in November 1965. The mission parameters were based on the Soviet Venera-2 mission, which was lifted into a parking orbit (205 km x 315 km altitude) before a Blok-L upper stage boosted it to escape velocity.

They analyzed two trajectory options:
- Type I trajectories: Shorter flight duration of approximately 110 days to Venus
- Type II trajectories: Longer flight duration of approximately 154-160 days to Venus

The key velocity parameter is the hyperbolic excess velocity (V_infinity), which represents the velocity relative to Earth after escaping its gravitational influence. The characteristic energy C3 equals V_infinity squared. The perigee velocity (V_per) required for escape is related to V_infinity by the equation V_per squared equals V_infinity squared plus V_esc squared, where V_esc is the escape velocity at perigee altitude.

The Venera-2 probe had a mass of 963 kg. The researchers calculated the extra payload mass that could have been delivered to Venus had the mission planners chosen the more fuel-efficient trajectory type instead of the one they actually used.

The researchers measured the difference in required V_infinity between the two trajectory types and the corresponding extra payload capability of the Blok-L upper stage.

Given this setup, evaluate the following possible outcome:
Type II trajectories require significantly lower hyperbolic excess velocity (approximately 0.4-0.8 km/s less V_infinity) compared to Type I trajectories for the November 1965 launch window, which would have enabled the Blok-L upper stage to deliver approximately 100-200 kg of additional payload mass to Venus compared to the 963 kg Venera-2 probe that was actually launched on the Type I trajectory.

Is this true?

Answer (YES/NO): NO